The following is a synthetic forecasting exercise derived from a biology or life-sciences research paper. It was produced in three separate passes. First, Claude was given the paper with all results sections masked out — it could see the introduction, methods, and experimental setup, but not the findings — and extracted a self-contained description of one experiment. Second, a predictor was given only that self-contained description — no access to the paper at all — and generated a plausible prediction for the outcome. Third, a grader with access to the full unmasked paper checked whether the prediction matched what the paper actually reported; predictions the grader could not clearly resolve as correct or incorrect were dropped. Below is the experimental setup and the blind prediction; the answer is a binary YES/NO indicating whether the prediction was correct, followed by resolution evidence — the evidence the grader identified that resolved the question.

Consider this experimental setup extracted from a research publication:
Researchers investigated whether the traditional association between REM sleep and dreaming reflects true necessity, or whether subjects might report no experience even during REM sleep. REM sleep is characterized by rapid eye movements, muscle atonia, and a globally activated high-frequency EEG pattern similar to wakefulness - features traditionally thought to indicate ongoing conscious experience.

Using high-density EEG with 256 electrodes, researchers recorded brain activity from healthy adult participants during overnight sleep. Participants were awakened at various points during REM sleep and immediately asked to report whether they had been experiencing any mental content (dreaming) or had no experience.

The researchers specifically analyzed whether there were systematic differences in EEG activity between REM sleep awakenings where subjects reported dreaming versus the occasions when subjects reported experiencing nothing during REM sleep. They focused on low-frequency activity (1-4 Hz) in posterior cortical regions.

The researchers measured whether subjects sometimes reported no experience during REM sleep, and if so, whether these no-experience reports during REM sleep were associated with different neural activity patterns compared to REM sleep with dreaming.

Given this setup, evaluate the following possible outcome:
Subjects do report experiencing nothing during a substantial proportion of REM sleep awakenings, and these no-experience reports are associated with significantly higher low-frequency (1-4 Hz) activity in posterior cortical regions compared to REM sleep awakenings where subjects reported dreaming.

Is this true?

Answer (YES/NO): NO